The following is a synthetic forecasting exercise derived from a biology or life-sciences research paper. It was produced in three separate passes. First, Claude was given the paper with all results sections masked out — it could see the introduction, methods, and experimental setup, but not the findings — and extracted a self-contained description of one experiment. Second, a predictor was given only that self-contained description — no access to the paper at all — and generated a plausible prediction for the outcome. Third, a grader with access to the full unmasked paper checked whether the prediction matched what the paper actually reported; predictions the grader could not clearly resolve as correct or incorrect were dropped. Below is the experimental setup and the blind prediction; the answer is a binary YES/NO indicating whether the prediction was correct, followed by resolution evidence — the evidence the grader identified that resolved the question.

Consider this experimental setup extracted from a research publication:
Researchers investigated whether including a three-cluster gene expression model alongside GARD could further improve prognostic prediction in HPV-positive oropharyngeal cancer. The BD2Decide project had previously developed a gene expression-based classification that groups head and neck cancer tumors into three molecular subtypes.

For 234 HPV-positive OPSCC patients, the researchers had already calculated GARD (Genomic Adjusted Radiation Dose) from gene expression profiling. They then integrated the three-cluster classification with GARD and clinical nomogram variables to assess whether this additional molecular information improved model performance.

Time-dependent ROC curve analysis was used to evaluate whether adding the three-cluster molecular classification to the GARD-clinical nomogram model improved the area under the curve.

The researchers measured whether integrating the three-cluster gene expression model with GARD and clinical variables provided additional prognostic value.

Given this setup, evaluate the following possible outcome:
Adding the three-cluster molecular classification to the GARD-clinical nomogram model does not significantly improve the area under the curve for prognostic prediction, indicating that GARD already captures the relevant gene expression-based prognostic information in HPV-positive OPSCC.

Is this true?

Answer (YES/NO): NO